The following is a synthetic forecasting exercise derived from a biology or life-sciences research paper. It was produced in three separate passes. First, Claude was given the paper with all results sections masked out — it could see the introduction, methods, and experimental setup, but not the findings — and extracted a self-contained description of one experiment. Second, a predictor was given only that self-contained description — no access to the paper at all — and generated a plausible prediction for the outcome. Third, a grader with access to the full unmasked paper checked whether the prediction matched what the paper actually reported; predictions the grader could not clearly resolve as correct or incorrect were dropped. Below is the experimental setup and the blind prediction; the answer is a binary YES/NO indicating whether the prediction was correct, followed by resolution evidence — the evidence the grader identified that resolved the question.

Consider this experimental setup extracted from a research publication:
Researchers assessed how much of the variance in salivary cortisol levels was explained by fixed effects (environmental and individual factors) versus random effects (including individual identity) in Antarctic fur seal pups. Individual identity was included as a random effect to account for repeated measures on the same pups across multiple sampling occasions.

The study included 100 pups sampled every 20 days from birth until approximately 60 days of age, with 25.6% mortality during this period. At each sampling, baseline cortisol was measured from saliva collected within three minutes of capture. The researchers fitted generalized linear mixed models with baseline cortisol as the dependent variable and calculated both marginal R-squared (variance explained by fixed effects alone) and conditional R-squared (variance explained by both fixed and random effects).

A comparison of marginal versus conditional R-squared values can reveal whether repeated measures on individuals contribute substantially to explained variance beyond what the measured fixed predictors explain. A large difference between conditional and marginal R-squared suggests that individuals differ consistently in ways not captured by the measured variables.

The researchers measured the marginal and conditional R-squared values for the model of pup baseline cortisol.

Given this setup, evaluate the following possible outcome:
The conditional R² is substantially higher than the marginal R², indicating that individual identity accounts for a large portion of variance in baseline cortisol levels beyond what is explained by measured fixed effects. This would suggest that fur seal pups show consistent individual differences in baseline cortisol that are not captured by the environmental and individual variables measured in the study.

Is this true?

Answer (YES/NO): YES